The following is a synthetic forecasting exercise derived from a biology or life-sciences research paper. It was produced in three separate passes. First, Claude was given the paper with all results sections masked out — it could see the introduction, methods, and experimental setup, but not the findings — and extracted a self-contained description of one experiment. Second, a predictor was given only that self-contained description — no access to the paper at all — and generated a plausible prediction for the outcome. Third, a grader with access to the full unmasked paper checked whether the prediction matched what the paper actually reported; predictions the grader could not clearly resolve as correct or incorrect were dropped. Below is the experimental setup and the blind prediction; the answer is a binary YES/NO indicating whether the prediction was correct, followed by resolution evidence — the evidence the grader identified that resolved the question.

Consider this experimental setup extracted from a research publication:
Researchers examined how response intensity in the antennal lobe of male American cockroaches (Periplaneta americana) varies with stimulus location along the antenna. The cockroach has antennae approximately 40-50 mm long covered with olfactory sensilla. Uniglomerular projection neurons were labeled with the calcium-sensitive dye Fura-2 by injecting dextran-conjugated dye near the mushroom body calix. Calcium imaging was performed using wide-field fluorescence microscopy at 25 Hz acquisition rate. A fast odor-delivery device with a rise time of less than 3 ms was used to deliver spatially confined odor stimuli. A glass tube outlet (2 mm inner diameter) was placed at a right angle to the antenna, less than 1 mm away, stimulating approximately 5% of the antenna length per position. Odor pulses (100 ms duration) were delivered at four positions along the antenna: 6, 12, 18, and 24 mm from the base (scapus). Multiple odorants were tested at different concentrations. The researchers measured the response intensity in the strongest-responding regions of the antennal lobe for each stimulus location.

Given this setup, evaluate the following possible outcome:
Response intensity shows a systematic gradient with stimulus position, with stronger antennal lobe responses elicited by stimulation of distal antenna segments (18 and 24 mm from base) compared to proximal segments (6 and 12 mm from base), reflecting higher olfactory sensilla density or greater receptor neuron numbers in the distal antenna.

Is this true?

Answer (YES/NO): NO